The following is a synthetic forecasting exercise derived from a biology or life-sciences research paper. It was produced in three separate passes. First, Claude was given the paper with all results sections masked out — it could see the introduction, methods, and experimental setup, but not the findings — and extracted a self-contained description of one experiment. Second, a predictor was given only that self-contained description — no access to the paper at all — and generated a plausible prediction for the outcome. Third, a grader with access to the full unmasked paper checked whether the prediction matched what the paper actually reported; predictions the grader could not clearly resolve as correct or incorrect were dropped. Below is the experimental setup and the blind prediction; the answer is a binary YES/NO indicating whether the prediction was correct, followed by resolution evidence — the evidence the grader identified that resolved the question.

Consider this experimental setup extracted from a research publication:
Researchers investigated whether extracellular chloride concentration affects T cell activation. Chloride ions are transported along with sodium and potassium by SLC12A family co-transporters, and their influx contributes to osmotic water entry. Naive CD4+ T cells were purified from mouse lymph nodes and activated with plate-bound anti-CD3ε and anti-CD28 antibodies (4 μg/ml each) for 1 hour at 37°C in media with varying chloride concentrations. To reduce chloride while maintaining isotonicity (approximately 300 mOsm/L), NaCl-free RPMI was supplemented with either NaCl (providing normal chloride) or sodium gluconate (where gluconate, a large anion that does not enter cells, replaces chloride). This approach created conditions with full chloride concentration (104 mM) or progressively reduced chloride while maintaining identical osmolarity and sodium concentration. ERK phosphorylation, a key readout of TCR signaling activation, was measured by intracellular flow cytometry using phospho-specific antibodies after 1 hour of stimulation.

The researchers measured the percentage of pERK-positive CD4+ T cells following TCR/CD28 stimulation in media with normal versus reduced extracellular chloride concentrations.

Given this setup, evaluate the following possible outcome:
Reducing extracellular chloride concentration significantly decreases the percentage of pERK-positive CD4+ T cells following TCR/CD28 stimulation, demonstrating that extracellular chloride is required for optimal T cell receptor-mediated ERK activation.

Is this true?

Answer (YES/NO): YES